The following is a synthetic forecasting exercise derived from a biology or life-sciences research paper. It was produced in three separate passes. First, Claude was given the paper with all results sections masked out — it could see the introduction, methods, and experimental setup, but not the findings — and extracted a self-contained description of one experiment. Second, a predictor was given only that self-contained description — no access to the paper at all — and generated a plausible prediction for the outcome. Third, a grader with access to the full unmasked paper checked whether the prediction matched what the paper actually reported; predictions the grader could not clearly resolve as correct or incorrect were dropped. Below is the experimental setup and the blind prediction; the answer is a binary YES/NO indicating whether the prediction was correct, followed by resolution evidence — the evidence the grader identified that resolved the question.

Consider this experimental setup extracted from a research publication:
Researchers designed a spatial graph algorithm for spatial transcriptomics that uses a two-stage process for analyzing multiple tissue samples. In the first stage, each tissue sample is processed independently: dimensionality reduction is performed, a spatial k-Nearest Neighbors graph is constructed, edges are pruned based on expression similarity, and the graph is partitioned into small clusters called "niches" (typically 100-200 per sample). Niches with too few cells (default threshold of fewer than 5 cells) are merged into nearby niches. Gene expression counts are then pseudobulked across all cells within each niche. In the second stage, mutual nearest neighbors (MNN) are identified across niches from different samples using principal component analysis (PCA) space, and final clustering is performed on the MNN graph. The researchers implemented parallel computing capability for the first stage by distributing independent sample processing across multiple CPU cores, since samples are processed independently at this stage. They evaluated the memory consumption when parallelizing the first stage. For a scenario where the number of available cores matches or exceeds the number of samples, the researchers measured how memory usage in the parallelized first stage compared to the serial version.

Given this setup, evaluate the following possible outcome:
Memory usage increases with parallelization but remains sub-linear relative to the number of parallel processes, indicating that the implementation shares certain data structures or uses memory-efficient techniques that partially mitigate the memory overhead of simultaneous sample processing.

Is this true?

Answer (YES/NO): YES